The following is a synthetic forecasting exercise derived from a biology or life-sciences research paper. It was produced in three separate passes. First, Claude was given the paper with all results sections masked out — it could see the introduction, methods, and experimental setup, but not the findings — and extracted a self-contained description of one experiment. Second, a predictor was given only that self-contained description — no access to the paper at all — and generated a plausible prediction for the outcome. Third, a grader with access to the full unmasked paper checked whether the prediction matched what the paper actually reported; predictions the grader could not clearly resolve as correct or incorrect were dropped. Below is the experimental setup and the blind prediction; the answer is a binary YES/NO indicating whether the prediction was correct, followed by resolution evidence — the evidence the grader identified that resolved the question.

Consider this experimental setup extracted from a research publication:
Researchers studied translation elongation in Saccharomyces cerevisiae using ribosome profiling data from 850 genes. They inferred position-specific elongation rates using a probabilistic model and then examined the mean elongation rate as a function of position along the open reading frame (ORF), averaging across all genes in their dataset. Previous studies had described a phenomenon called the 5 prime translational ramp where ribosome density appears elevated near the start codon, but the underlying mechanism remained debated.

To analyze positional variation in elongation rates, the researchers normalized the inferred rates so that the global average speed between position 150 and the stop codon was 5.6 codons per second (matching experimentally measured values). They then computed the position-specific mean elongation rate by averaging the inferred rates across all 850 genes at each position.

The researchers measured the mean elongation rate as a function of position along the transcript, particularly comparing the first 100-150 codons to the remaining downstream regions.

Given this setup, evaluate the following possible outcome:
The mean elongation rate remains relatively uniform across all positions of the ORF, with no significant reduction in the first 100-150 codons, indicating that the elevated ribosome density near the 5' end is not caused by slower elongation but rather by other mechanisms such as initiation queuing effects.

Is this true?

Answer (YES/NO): NO